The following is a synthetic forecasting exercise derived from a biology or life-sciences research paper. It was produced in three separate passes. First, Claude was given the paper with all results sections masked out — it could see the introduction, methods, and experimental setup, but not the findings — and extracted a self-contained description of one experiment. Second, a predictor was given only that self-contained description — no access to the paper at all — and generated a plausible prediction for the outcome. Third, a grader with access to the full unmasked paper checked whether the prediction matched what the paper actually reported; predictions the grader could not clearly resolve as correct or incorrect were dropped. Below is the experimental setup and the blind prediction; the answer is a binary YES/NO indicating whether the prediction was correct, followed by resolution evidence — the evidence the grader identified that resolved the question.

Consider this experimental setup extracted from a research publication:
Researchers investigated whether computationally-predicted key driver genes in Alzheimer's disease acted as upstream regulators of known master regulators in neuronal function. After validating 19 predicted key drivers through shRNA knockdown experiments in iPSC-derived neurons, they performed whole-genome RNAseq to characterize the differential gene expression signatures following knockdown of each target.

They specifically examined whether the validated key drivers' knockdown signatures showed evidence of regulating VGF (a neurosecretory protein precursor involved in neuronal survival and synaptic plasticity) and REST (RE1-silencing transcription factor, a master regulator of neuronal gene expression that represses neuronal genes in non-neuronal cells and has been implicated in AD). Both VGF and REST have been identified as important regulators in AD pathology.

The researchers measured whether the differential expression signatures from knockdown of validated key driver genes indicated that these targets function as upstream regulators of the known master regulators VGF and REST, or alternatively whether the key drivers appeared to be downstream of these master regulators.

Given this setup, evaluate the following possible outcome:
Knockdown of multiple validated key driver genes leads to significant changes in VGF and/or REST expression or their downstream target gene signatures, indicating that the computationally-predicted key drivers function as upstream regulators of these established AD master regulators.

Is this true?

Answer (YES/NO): YES